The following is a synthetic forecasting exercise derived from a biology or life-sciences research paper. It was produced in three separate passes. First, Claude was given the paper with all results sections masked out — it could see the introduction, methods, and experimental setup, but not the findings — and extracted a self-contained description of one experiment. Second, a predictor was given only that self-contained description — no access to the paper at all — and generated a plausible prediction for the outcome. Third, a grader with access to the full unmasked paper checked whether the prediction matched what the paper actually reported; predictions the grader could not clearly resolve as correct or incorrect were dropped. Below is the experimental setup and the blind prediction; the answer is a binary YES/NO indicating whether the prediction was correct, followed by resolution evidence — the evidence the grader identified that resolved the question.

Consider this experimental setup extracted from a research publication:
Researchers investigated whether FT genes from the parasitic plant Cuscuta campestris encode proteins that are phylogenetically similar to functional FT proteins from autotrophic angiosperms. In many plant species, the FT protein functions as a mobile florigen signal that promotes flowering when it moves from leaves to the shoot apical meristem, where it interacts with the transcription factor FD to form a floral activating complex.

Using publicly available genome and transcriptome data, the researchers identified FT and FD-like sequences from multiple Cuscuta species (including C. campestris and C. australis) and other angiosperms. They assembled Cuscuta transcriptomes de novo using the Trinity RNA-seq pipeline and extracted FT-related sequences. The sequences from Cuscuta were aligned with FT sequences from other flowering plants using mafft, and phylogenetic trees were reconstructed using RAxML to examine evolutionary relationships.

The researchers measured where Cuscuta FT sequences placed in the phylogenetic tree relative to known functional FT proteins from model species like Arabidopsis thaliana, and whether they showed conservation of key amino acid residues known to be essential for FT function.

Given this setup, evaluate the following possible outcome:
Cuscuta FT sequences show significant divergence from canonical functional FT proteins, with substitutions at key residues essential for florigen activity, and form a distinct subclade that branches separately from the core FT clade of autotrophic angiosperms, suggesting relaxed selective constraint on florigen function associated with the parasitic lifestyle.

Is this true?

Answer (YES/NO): NO